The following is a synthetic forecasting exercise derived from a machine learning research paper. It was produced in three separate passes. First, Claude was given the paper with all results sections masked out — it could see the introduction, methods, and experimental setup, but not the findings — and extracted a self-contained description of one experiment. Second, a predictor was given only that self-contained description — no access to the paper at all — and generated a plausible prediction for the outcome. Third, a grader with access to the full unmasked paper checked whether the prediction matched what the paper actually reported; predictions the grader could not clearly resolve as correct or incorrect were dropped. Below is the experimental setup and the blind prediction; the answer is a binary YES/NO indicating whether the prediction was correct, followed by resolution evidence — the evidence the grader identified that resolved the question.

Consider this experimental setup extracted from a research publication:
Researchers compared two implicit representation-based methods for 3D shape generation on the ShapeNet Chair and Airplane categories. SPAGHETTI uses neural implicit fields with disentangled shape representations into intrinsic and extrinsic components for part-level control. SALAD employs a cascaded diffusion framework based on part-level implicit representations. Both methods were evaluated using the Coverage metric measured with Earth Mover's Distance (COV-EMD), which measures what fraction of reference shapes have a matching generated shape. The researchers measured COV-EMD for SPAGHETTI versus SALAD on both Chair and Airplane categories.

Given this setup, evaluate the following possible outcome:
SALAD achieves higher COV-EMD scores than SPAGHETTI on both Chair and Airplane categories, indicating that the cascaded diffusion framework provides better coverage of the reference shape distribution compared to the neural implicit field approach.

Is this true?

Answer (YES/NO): NO